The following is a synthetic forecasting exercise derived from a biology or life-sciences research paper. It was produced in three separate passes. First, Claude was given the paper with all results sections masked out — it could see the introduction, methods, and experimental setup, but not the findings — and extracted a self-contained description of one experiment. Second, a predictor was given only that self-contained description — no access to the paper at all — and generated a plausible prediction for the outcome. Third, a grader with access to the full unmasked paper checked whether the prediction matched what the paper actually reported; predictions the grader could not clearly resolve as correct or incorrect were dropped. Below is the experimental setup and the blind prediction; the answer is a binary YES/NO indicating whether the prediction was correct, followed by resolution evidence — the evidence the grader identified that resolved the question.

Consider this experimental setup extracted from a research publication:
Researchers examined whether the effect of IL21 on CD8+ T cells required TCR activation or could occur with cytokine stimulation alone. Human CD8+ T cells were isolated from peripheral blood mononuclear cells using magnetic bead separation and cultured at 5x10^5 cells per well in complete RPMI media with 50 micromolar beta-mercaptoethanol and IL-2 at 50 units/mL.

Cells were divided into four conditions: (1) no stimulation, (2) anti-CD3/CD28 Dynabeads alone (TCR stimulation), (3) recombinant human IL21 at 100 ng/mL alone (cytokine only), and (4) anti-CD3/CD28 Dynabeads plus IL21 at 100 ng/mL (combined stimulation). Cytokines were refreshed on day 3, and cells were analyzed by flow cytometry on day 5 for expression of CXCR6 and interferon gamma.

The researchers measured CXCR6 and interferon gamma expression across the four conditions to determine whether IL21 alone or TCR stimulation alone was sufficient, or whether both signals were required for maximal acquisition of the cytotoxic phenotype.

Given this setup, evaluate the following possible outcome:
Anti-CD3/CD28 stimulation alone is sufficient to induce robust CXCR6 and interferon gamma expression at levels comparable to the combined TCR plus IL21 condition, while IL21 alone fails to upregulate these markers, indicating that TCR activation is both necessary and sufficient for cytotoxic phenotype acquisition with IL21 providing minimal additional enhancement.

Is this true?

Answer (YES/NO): NO